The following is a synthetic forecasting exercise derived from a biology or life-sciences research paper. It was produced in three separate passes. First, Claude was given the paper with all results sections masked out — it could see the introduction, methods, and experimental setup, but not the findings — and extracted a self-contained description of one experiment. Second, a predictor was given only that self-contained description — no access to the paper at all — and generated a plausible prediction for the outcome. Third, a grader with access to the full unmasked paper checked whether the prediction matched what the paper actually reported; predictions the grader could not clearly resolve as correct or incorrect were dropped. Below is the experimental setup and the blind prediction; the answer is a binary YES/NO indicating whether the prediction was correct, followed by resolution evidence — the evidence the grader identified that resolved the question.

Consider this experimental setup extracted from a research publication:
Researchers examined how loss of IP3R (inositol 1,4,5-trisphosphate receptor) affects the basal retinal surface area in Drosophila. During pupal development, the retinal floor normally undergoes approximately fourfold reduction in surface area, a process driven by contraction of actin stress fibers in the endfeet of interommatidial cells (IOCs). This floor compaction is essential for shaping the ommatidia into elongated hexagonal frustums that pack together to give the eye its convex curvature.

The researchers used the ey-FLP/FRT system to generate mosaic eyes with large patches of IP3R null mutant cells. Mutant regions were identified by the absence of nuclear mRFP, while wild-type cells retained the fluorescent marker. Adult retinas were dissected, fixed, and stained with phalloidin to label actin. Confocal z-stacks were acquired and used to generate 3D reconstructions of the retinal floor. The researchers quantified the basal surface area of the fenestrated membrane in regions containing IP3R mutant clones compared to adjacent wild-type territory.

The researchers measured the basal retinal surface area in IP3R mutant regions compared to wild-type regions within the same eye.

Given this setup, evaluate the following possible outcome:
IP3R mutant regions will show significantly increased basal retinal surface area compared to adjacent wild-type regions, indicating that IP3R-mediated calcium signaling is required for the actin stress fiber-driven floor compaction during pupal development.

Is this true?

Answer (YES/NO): YES